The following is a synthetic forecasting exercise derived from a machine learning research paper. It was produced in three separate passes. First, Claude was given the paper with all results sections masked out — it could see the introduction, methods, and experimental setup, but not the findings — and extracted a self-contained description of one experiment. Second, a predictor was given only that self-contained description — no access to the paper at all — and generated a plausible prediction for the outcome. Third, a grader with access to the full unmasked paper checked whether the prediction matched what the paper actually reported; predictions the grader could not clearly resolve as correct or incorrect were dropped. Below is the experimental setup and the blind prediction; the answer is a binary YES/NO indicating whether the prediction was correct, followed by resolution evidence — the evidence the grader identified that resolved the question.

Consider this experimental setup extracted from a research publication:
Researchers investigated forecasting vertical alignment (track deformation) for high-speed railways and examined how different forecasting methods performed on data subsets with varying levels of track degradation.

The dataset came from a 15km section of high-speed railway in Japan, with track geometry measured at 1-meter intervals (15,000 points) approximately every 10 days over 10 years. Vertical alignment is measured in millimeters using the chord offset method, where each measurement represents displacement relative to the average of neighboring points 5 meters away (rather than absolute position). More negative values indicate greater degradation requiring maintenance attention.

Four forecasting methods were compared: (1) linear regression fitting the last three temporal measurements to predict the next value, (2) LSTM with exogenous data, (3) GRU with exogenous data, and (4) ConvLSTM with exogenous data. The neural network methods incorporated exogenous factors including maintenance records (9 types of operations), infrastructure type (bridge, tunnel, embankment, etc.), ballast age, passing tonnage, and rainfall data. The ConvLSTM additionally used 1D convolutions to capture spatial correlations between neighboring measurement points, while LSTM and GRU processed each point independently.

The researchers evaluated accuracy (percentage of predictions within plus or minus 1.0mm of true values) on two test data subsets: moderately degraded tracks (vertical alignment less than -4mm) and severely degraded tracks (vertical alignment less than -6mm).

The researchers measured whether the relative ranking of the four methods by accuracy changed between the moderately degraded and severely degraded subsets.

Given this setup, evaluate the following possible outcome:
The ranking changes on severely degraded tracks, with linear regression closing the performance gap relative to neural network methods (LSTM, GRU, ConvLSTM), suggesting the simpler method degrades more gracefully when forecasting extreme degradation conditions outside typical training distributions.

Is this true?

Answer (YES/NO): NO